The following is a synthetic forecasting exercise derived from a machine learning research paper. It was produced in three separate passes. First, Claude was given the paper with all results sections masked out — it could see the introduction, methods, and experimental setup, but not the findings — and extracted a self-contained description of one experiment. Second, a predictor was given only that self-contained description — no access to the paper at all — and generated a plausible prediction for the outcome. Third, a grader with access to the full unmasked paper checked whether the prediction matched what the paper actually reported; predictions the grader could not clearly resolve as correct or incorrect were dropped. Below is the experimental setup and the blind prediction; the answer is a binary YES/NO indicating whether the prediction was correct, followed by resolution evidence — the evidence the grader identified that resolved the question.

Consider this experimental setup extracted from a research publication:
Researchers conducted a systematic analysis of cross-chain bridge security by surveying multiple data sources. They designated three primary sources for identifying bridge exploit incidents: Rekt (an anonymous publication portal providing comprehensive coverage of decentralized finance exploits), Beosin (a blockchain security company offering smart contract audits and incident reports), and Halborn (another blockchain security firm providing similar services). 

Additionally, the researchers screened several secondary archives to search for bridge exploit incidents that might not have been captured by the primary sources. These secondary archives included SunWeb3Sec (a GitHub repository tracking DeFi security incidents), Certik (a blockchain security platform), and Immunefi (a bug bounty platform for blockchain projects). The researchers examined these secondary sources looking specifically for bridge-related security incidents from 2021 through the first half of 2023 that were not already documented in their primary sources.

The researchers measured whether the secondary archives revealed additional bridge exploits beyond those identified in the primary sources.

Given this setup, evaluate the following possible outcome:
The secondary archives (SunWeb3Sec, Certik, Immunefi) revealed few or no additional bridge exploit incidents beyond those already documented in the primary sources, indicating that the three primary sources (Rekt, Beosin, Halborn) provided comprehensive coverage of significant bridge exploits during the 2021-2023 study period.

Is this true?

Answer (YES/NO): YES